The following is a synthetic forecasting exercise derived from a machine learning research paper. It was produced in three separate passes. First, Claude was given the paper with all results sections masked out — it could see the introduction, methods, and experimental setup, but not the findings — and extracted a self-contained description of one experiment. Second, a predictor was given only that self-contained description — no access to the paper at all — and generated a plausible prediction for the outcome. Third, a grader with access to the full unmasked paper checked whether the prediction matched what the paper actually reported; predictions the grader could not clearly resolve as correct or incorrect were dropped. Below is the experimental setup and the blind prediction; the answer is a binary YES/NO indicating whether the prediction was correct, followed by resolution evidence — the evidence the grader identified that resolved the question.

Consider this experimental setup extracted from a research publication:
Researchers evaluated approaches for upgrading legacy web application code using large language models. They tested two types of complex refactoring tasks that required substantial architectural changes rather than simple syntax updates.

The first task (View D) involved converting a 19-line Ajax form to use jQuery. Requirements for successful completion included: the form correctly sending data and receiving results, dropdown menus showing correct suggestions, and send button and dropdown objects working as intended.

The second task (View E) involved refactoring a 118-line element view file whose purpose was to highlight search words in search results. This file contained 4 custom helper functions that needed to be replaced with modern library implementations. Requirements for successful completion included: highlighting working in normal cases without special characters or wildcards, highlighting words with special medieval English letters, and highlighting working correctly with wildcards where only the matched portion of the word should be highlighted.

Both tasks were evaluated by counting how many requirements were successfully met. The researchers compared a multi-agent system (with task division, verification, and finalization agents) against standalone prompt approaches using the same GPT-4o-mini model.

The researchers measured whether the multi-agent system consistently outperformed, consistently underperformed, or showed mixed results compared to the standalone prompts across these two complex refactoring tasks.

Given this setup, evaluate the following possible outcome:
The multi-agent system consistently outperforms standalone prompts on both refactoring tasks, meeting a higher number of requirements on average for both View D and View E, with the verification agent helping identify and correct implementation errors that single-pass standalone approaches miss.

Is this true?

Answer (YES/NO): NO